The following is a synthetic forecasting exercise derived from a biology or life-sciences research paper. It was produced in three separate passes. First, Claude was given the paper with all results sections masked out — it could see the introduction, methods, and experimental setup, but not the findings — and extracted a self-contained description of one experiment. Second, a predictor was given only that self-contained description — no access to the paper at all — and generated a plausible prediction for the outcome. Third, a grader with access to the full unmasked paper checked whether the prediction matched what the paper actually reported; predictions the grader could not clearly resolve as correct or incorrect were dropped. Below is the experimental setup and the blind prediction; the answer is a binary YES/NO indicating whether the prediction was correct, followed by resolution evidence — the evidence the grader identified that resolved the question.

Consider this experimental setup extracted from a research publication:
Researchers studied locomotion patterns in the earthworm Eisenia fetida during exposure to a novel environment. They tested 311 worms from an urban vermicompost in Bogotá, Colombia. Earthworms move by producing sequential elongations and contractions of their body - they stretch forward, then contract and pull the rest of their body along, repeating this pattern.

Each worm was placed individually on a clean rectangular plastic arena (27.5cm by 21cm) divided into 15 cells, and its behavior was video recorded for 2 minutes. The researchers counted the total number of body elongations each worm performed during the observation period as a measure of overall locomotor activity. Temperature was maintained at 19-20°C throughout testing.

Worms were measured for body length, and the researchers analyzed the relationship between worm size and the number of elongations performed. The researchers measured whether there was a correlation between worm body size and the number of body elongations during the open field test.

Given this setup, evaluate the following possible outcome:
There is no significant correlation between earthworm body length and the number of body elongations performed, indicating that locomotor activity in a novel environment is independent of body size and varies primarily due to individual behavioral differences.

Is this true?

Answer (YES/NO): NO